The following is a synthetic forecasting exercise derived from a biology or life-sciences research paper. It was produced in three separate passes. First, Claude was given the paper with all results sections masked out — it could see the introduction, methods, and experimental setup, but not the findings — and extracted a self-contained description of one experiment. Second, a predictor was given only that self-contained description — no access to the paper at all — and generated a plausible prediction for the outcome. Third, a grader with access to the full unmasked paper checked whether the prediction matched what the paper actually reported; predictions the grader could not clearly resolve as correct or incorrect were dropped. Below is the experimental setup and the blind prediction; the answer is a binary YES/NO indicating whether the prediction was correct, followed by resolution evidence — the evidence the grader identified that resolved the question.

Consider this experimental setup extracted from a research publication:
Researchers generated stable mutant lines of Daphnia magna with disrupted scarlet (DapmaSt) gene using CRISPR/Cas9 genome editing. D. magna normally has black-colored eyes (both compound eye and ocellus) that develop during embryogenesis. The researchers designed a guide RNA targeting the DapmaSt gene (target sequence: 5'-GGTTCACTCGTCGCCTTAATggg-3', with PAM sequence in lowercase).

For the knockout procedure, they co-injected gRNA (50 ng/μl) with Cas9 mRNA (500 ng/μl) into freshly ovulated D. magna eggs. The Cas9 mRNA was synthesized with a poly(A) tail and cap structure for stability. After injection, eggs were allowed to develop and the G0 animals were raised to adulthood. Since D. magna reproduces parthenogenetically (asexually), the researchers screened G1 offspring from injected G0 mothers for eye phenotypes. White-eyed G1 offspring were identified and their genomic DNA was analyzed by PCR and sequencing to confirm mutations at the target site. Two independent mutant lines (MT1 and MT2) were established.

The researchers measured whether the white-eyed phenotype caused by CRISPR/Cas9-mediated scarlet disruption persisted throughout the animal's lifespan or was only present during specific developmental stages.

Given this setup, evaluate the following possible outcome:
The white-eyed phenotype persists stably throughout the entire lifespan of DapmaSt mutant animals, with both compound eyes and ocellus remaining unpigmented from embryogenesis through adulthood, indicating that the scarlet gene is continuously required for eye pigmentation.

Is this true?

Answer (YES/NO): YES